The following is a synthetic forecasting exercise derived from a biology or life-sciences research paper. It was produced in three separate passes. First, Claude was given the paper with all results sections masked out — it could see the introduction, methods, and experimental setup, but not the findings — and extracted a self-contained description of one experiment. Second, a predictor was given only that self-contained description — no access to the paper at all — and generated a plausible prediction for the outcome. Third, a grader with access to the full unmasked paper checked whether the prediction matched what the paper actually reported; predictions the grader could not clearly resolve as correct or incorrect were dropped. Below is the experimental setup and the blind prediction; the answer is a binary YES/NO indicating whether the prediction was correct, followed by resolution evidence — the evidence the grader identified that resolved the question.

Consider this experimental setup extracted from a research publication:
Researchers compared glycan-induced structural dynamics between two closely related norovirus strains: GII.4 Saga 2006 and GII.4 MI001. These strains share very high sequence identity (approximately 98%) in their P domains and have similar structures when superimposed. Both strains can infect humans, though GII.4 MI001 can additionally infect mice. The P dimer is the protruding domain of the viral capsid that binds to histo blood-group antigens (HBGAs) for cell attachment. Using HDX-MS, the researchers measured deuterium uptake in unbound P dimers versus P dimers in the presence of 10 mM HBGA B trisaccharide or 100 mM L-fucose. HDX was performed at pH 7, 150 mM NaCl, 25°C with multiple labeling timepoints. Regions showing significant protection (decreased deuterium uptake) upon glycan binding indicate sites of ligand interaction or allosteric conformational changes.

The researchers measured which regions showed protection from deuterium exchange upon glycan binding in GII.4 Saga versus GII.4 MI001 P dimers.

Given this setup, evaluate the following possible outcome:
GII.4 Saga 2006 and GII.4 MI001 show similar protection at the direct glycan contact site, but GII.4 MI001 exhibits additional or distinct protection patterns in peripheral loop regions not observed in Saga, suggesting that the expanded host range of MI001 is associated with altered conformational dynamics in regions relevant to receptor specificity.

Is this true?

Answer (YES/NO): NO